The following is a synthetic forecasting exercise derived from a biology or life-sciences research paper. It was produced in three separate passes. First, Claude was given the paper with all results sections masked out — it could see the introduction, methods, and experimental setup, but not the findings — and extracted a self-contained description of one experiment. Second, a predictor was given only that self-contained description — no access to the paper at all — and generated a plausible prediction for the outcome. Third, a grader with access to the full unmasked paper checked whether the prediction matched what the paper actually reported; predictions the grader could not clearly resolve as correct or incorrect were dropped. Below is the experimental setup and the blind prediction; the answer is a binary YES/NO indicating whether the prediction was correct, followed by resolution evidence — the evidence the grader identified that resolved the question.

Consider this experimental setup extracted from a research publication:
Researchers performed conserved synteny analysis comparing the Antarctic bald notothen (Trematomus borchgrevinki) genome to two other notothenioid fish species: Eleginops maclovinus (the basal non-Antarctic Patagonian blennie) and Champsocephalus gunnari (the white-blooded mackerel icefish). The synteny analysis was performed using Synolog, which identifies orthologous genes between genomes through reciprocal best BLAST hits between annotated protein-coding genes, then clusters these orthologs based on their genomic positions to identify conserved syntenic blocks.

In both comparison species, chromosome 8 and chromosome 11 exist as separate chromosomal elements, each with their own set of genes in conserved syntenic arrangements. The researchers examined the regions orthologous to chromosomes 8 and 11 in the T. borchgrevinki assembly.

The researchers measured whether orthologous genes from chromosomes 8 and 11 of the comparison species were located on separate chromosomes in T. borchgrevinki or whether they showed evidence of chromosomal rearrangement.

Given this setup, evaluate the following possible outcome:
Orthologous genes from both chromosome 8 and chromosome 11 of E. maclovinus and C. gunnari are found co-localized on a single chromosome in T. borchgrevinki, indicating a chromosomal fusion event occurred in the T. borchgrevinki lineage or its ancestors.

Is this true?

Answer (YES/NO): YES